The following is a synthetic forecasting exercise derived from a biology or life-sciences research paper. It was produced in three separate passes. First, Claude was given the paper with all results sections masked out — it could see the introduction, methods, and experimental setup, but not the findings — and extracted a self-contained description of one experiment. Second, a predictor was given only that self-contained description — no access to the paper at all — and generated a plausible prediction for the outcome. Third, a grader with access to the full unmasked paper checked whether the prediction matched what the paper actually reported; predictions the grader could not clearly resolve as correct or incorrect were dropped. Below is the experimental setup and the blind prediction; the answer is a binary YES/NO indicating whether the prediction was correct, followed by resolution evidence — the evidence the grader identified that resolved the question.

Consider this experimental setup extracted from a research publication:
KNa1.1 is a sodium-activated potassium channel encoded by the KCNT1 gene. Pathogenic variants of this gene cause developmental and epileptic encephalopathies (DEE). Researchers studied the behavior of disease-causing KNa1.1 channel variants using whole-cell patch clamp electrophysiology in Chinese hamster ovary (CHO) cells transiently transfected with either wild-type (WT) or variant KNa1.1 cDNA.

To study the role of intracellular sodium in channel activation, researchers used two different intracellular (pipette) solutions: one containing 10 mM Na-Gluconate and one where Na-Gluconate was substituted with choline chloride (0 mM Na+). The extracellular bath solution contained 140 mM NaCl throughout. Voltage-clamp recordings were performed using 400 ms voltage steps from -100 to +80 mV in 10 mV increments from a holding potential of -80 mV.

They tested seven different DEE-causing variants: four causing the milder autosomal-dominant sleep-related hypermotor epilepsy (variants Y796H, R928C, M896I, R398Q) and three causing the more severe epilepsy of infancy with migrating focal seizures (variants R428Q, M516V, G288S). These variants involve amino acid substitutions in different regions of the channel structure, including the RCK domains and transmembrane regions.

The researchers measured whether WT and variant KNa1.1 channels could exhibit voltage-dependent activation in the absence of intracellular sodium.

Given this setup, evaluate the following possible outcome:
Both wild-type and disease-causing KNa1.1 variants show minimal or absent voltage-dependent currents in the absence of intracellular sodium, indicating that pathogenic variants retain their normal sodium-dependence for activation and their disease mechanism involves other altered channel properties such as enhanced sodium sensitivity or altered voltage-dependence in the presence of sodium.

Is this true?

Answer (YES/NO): NO